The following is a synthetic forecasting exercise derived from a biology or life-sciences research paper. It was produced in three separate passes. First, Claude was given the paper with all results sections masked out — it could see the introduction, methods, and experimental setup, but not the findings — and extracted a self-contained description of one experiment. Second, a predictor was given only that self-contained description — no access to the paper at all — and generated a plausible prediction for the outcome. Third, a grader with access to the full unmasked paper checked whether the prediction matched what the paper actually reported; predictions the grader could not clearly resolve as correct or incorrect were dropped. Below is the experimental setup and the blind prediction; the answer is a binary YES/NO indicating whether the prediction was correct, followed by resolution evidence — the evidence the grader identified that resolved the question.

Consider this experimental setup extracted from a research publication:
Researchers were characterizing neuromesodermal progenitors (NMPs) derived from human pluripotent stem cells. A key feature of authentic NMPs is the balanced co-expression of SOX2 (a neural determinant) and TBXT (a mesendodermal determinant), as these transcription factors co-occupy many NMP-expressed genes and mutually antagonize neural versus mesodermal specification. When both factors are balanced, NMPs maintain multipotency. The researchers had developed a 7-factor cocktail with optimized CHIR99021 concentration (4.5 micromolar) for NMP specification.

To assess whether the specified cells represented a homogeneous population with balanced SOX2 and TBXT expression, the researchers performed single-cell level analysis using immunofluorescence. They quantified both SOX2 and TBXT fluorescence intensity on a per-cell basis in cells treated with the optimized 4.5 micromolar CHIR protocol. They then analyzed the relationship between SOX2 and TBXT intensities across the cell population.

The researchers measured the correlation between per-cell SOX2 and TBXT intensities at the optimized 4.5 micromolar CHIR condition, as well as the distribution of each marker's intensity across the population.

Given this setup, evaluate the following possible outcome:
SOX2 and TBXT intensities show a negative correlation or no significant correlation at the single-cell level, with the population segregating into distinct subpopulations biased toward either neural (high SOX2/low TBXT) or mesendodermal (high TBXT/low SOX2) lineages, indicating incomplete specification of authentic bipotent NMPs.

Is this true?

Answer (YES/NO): NO